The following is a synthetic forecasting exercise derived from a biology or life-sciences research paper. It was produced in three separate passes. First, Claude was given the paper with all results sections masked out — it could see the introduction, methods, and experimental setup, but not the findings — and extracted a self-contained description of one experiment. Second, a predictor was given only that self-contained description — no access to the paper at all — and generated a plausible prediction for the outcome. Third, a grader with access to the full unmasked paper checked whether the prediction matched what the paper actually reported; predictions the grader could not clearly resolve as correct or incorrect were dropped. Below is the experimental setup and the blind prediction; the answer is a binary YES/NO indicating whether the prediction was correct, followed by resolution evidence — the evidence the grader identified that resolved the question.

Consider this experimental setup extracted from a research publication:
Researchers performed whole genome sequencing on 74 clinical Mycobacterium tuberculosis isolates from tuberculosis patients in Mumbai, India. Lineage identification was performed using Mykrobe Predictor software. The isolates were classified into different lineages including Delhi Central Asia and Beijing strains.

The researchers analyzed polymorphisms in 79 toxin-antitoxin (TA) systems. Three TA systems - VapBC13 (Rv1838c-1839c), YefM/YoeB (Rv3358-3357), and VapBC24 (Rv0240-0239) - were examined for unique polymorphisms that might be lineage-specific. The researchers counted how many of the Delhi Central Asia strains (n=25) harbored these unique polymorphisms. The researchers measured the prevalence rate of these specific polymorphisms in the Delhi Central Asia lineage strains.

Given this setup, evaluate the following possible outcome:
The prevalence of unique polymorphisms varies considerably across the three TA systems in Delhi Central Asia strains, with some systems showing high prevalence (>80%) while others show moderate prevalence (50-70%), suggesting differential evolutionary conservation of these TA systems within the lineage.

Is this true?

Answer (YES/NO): NO